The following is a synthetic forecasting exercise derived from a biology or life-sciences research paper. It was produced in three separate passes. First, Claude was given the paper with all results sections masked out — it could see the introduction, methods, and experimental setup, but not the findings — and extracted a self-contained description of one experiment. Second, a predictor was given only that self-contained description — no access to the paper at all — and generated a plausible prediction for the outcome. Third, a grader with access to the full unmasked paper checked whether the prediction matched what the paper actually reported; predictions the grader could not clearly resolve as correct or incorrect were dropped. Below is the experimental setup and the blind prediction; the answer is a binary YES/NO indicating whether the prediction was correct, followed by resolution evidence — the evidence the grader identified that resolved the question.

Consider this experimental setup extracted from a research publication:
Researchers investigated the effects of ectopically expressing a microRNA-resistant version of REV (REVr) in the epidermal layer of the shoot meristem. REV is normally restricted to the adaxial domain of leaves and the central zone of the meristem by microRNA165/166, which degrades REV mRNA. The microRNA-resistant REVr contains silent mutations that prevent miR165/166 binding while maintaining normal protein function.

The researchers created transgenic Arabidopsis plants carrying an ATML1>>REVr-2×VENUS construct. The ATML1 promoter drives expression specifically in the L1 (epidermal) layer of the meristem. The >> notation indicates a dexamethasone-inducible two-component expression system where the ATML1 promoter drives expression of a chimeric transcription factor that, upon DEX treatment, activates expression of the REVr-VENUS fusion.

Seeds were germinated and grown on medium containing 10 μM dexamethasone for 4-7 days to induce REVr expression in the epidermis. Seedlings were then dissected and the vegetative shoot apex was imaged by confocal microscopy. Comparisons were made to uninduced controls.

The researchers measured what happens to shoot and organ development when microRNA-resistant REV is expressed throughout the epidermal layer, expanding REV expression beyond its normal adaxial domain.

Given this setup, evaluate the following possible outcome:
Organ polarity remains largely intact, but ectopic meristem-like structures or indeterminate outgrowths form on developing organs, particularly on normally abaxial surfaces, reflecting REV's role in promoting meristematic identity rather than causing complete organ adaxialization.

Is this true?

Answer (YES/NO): NO